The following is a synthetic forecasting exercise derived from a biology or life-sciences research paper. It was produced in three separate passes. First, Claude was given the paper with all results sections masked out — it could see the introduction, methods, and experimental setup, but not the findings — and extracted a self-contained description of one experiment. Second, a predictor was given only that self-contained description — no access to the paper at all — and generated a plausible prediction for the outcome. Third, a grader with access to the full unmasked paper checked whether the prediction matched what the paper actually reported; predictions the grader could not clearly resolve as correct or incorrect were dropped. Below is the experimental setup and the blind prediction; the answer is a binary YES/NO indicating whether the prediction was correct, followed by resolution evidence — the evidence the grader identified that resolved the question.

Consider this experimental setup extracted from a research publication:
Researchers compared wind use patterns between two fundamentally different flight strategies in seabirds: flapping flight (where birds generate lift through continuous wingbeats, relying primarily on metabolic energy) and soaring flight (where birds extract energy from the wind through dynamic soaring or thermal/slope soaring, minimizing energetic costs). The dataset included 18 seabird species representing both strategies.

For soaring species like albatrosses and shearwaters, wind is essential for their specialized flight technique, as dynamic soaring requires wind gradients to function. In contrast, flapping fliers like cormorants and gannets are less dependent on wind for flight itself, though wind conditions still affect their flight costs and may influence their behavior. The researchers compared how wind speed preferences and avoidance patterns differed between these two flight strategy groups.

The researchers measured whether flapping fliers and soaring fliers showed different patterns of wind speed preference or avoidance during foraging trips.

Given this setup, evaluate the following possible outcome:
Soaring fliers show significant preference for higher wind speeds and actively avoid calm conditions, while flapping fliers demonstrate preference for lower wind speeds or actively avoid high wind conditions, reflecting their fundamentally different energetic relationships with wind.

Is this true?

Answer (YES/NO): NO